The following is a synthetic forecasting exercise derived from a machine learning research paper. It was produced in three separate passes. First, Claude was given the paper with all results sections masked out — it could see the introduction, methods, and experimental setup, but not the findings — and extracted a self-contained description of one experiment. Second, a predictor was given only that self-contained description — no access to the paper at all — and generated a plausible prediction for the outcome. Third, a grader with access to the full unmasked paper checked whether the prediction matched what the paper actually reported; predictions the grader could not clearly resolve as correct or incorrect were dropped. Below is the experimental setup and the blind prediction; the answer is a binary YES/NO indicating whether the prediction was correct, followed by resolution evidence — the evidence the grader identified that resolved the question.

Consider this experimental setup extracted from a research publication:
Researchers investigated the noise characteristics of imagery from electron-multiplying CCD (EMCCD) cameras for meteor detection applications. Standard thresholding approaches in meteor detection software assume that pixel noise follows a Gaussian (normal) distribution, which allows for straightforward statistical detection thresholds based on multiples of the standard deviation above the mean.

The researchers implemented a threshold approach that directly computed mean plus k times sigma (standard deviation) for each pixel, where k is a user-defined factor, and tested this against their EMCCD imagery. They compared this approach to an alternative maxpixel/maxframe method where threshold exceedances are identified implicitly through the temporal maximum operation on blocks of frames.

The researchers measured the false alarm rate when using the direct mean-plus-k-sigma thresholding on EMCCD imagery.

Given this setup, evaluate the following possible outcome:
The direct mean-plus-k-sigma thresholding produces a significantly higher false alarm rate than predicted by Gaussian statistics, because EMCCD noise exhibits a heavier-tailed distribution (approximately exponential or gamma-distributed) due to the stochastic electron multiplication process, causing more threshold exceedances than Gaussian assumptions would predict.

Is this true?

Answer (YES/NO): YES